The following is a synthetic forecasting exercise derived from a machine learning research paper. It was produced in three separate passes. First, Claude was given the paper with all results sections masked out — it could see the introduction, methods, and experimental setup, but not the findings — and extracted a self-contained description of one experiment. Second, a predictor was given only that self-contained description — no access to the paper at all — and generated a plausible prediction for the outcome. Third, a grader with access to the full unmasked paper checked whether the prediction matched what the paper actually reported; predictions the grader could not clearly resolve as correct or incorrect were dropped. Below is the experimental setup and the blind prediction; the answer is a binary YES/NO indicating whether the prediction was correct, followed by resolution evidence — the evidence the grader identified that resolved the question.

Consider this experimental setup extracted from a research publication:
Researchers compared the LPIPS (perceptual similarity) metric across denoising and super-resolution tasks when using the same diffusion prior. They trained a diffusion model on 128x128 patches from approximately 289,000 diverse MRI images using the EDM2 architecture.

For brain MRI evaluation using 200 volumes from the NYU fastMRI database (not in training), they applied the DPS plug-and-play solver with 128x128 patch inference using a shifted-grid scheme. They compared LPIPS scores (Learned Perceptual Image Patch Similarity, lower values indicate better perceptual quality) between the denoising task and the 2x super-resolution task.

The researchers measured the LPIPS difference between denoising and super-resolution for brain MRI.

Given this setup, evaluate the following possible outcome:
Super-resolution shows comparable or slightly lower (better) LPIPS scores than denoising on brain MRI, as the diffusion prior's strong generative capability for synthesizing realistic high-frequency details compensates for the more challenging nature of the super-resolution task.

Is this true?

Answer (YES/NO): NO